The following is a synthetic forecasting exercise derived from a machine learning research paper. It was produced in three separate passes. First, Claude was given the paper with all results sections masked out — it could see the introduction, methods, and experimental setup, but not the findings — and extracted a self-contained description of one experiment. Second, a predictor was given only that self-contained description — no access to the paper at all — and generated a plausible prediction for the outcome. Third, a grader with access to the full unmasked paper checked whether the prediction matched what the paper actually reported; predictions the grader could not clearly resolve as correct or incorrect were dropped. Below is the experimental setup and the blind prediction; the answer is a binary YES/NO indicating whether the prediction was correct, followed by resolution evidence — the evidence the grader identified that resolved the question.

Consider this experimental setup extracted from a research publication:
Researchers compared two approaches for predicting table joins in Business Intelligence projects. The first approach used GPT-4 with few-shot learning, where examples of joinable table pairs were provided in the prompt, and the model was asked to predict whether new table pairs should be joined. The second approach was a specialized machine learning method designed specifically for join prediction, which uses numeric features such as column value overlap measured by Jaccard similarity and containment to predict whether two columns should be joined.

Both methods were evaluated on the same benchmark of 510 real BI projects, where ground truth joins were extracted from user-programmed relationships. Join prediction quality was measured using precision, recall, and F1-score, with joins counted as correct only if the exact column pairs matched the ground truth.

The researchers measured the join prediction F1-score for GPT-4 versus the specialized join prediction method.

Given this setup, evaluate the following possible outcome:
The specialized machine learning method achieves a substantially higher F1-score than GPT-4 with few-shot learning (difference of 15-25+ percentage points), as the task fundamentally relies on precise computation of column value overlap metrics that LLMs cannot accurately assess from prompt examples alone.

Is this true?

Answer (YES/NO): YES